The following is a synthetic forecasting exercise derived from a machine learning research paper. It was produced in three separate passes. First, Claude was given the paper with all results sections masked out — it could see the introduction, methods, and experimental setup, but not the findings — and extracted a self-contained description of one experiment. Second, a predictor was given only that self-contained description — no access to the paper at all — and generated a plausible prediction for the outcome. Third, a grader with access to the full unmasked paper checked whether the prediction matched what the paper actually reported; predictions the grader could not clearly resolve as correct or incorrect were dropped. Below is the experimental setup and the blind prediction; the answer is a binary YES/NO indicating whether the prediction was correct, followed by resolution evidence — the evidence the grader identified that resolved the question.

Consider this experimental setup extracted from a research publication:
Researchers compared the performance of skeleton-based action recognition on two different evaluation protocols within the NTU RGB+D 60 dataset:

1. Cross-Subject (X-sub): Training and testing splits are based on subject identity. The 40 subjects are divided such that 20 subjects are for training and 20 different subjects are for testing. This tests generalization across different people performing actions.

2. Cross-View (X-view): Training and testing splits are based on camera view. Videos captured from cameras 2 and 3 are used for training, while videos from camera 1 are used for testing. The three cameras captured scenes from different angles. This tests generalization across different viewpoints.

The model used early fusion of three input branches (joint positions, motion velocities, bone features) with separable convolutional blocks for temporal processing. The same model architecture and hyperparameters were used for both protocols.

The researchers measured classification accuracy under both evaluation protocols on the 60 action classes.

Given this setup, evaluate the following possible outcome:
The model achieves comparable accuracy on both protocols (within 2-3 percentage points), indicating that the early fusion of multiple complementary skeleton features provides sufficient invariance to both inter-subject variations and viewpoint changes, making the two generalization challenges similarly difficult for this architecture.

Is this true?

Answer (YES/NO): NO